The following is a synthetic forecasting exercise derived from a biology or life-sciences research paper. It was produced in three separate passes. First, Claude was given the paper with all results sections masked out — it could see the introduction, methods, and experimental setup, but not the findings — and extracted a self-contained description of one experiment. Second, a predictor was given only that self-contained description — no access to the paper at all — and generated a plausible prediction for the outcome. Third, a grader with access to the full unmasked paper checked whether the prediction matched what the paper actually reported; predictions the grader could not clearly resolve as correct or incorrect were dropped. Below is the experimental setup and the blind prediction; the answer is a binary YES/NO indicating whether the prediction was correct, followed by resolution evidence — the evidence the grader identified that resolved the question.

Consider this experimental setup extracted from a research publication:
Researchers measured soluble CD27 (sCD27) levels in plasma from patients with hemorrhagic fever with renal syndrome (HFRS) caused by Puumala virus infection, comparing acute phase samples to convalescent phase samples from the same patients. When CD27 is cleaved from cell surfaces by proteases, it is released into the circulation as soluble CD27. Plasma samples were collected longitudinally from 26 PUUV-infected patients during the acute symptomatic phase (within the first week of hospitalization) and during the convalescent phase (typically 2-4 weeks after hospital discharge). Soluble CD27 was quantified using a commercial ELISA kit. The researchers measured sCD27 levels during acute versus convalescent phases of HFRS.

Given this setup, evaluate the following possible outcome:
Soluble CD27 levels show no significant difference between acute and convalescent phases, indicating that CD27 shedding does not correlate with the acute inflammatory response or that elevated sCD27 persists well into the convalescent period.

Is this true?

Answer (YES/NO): NO